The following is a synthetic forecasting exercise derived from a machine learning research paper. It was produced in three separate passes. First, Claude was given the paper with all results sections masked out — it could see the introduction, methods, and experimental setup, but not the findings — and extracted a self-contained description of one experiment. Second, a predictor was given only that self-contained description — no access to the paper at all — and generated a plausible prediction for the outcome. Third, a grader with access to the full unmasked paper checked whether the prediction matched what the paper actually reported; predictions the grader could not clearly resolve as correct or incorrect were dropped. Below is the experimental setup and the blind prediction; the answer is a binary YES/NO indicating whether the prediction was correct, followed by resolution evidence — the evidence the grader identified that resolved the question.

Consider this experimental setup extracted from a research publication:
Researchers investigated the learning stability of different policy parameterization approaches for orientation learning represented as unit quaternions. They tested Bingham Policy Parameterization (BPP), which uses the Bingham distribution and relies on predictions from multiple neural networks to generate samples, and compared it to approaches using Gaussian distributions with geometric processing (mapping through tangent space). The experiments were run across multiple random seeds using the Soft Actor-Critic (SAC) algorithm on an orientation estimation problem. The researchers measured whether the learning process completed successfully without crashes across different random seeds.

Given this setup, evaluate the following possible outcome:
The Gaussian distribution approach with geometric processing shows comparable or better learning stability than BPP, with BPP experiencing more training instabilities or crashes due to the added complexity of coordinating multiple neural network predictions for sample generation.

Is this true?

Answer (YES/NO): YES